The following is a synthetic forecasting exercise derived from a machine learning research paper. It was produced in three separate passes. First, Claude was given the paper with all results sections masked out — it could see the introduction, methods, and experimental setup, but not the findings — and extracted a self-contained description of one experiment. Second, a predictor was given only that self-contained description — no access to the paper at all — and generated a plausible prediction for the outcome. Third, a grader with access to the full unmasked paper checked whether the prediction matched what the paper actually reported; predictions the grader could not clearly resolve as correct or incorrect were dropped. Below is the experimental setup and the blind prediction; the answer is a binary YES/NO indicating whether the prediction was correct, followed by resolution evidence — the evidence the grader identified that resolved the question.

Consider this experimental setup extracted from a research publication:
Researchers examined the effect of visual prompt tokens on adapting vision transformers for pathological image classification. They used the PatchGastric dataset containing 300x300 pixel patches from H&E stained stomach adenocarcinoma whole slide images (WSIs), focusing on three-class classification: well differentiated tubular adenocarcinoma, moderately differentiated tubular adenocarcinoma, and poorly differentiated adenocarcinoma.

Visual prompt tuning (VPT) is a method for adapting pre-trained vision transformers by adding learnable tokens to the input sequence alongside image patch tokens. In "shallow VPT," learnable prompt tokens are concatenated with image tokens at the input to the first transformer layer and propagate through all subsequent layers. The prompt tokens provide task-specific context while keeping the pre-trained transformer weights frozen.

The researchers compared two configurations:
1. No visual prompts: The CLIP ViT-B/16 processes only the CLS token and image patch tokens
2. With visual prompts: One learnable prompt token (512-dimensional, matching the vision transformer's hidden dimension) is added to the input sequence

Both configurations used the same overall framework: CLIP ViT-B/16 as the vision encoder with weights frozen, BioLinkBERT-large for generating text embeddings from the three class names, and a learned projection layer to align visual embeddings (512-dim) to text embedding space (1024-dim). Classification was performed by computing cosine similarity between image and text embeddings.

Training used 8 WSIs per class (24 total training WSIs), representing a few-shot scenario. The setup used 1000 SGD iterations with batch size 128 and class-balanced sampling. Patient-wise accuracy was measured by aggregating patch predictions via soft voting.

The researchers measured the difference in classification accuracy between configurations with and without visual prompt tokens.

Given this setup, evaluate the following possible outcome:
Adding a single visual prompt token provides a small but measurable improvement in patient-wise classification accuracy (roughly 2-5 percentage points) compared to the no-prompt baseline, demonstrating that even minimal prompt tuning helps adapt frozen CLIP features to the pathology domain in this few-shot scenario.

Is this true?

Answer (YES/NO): YES